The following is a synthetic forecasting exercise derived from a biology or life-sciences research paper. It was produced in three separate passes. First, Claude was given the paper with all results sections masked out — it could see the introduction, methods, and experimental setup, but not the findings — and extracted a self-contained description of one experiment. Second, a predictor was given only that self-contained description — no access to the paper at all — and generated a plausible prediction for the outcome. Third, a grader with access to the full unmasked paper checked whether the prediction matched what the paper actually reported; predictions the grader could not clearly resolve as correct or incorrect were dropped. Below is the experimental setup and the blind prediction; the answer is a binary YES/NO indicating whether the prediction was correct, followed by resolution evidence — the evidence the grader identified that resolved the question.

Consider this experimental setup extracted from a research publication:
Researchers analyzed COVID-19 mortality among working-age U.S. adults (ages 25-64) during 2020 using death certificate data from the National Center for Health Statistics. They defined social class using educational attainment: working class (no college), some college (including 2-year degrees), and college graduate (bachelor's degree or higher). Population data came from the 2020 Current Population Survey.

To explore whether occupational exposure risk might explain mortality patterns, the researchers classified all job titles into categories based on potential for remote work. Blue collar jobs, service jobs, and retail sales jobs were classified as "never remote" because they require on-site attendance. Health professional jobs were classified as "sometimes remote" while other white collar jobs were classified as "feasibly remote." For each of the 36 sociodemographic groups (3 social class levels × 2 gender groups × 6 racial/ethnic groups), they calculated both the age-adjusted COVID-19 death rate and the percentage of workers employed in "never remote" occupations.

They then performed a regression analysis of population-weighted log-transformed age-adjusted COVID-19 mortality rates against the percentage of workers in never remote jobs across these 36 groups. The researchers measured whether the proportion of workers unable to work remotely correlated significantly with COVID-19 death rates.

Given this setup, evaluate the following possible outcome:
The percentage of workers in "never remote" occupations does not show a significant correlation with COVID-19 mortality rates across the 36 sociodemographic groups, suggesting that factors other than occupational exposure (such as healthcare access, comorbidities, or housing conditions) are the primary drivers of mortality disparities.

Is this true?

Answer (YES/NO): NO